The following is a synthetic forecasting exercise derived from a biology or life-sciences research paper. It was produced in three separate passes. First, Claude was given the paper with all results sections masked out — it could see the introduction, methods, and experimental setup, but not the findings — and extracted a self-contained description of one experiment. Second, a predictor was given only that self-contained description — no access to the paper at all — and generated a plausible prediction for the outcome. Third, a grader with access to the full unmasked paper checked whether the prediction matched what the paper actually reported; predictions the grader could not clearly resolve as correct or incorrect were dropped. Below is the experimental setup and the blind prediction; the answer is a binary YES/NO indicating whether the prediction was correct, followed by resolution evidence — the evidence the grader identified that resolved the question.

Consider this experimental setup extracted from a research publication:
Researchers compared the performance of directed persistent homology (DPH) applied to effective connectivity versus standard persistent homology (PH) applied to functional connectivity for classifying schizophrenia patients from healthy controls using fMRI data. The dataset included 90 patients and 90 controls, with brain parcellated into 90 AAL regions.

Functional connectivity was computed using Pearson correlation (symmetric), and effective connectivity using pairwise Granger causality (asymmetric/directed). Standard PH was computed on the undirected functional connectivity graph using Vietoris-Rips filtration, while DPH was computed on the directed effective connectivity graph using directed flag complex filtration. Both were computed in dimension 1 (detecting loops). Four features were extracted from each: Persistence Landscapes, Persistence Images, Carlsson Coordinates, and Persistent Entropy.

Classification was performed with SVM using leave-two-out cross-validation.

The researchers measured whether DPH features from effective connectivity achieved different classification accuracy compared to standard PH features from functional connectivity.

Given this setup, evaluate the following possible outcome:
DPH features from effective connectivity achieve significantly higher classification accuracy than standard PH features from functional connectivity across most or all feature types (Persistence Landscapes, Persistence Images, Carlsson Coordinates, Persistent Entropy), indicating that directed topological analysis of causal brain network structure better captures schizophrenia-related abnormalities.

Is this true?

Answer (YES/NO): NO